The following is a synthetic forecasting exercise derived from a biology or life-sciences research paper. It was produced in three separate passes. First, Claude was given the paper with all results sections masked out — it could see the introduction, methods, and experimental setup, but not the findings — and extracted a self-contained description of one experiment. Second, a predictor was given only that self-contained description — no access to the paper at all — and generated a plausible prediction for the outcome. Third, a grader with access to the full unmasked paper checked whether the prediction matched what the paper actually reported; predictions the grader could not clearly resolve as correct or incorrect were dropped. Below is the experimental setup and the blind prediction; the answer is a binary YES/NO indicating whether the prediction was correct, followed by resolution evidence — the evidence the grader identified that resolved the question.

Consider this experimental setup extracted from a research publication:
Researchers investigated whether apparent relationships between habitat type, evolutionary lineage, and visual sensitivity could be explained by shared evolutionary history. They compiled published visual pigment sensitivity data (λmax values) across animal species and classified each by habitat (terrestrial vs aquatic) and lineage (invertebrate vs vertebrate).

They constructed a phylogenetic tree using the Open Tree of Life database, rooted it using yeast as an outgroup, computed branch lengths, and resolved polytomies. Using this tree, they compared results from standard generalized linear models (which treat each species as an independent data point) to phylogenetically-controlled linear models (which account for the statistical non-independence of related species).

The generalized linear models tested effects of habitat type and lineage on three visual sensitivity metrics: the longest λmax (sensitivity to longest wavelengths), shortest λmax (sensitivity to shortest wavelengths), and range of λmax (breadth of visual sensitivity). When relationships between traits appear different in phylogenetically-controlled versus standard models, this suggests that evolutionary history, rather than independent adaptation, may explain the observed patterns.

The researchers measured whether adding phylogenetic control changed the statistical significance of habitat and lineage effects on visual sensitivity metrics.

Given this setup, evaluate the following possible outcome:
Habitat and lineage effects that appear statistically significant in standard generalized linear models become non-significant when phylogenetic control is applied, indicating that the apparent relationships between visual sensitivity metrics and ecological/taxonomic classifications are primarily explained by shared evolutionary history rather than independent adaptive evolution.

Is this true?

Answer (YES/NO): YES